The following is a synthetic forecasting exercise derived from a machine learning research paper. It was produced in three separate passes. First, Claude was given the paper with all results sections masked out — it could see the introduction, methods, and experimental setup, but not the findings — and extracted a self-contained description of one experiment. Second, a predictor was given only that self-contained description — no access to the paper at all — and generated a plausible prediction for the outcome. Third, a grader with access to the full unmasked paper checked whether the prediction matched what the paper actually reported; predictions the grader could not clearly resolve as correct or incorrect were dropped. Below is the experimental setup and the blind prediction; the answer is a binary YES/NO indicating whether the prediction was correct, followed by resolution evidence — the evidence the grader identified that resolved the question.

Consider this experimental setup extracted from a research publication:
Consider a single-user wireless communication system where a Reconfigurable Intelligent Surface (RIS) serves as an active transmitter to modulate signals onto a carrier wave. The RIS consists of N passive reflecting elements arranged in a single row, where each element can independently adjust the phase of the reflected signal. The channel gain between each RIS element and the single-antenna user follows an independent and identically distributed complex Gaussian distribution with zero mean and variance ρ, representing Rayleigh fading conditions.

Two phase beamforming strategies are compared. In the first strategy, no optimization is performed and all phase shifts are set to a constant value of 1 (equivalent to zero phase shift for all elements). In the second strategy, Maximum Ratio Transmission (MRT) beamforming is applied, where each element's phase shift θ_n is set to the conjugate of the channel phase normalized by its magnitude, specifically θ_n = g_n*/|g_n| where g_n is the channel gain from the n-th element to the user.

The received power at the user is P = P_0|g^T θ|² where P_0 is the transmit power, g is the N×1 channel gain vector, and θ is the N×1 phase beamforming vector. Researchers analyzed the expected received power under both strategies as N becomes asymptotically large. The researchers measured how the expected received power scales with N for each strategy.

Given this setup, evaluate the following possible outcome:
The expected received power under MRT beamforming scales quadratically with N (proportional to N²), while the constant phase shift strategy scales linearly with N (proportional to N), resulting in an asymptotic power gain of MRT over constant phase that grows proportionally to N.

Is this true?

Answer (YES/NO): YES